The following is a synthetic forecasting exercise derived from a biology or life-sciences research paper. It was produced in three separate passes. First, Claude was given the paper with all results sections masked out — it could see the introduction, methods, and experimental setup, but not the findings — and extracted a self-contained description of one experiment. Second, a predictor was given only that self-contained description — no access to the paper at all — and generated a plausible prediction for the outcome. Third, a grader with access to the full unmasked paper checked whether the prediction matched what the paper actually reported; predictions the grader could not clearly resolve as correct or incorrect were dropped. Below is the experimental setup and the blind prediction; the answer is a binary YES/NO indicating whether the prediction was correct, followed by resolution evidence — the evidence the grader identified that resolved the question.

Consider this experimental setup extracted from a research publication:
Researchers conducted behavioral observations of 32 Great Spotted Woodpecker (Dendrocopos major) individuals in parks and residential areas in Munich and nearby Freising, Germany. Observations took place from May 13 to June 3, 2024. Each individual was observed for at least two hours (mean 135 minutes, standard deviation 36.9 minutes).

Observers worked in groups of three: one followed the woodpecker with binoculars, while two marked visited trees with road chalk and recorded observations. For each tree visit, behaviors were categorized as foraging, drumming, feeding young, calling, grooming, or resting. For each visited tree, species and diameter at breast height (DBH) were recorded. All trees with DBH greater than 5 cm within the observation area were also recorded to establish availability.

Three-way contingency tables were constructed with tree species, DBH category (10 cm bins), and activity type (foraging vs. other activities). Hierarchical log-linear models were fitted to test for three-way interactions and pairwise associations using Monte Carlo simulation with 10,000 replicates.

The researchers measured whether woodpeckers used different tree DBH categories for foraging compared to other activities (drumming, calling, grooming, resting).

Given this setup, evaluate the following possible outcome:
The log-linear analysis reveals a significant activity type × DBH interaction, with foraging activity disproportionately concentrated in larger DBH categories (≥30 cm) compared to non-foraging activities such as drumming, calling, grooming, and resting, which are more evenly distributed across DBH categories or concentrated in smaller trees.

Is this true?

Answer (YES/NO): NO